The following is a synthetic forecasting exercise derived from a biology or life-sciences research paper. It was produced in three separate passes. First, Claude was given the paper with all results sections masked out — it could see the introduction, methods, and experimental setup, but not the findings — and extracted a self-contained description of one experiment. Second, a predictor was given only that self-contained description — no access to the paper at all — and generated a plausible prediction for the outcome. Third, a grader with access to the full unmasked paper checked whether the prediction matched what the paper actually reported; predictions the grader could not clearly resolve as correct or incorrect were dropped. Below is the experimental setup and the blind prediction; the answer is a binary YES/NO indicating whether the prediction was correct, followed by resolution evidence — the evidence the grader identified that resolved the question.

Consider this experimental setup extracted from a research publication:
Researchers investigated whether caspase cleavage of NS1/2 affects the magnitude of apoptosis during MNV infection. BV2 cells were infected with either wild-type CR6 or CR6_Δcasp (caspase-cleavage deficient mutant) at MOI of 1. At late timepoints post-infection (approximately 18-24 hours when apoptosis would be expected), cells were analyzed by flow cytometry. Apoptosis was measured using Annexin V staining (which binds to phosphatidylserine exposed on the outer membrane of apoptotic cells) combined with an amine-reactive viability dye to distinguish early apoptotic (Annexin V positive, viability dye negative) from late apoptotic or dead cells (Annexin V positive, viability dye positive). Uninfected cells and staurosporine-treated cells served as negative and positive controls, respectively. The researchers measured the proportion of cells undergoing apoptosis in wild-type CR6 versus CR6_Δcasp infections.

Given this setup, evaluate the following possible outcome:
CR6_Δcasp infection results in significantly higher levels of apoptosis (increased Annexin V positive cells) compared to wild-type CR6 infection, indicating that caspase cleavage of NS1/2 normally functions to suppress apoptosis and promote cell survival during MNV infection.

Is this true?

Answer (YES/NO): NO